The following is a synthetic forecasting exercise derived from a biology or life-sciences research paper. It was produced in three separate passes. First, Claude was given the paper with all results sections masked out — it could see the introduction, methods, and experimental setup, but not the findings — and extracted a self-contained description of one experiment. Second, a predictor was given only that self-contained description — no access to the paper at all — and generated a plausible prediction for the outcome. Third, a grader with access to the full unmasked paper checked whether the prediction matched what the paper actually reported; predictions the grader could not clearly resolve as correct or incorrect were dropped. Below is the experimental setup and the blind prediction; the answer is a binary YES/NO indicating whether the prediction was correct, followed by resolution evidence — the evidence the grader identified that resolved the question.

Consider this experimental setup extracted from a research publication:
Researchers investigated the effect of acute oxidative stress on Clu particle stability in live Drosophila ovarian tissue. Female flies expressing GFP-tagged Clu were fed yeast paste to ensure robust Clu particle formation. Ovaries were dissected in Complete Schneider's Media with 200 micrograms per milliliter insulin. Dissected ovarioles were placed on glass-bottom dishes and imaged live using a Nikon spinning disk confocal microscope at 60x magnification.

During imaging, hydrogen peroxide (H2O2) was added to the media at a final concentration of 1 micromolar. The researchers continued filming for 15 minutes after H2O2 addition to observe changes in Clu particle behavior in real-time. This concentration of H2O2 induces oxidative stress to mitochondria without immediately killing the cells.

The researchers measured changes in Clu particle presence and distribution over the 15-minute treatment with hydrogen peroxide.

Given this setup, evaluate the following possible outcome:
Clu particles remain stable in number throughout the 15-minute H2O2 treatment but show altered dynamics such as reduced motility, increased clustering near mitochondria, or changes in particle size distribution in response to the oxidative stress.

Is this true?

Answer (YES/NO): NO